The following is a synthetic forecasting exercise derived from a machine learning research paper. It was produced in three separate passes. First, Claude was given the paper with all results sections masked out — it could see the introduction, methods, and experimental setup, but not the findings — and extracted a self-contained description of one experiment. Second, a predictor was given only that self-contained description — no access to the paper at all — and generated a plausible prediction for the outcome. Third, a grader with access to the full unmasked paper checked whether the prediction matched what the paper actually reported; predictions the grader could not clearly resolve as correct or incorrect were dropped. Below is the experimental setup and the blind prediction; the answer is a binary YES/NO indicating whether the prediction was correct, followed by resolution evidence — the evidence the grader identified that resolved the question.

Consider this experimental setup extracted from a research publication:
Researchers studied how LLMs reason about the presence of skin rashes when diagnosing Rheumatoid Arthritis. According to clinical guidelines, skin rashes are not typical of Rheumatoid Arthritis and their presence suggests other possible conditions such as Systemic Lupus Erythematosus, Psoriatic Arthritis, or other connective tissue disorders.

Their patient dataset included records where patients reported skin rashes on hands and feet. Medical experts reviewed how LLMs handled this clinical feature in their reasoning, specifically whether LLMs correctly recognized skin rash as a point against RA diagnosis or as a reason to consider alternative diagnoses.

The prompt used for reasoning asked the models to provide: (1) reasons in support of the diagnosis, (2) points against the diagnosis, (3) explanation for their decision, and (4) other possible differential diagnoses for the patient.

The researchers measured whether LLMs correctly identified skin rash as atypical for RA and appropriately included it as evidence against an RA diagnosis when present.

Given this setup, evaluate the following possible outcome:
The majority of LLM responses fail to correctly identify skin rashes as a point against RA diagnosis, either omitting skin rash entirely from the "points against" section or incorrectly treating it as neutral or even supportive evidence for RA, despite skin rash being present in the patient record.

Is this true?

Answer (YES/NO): NO